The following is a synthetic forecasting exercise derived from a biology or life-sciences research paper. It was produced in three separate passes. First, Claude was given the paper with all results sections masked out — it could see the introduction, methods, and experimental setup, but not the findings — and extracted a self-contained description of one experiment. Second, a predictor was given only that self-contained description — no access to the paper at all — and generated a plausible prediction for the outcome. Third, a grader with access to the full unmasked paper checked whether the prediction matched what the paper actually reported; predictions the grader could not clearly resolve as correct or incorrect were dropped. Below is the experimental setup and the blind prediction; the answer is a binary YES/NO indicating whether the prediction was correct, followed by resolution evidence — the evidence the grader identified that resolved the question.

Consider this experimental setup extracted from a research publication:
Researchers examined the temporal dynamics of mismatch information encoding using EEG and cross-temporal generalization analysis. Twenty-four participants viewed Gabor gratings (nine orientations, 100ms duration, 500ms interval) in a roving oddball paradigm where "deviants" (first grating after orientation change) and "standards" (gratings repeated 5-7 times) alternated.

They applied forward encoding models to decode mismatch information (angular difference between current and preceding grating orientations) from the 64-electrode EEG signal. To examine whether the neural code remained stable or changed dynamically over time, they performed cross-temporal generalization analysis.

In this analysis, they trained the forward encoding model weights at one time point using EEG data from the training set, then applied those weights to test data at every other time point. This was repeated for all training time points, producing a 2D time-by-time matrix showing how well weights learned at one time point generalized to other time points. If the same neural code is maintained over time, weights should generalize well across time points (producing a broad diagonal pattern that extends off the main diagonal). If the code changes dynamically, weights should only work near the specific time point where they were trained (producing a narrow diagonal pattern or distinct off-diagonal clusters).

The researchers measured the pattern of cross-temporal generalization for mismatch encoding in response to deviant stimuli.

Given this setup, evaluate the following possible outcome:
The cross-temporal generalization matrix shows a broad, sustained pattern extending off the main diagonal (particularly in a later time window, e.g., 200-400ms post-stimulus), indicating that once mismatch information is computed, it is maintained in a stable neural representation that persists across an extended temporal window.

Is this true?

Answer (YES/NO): YES